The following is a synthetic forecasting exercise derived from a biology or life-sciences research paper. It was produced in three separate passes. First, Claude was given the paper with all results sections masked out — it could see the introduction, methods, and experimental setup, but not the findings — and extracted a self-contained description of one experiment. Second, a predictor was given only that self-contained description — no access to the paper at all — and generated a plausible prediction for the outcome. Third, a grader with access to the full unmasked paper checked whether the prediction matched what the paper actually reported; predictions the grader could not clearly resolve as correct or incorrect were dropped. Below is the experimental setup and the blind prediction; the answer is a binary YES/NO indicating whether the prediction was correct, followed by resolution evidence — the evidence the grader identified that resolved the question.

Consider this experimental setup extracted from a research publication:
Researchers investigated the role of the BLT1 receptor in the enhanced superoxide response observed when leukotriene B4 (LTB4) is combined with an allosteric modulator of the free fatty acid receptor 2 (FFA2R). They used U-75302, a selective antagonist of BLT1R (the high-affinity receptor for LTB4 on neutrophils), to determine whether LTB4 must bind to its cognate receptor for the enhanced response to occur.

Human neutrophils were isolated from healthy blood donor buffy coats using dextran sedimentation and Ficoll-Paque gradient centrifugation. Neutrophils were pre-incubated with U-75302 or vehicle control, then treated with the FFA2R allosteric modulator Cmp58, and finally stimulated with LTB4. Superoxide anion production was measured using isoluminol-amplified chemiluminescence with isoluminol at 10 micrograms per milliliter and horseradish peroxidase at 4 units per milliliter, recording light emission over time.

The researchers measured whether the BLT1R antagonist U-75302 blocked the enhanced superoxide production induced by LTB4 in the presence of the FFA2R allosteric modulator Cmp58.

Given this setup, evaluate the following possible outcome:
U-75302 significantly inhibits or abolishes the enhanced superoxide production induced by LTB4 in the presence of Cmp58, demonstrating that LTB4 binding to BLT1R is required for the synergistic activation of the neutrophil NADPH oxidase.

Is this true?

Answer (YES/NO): YES